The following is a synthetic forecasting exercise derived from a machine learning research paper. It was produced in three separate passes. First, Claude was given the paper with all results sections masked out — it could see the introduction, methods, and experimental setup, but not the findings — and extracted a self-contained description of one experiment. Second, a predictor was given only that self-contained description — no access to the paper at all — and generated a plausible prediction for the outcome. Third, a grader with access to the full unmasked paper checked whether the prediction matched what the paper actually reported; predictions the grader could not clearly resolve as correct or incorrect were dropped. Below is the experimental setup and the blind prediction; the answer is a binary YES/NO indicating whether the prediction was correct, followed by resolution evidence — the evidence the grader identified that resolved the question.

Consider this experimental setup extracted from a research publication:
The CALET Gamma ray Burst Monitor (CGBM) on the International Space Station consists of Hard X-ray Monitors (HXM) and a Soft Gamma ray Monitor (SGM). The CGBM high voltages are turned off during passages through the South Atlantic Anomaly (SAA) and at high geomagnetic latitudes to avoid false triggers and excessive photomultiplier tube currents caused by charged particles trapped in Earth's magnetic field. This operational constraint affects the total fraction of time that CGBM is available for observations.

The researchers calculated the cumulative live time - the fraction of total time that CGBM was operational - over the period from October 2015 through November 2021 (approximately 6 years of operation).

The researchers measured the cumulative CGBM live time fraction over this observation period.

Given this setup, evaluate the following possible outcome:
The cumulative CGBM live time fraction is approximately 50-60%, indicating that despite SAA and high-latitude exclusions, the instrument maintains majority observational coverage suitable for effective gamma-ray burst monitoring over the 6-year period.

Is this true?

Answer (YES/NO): YES